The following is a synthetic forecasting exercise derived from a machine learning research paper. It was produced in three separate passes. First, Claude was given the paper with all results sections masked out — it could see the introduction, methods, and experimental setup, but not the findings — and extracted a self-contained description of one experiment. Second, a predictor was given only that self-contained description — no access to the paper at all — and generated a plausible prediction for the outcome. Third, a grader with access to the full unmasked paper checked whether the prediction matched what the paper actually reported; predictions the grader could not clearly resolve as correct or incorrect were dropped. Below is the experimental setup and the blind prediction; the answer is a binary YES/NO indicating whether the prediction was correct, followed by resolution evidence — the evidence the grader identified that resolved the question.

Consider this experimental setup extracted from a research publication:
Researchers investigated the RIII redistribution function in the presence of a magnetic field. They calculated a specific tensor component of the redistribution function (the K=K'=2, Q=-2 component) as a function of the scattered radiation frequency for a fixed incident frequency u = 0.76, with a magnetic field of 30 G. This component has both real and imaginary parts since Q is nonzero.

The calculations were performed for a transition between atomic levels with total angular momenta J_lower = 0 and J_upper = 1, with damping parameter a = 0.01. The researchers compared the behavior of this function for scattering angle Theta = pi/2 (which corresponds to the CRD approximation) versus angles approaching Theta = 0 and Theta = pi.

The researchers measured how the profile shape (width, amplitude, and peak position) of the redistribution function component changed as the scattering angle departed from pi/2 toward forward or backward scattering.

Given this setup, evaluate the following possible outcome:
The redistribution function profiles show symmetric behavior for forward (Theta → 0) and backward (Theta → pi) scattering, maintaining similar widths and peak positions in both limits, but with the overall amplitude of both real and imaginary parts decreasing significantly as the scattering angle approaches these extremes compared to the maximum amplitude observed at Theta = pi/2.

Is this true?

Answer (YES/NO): NO